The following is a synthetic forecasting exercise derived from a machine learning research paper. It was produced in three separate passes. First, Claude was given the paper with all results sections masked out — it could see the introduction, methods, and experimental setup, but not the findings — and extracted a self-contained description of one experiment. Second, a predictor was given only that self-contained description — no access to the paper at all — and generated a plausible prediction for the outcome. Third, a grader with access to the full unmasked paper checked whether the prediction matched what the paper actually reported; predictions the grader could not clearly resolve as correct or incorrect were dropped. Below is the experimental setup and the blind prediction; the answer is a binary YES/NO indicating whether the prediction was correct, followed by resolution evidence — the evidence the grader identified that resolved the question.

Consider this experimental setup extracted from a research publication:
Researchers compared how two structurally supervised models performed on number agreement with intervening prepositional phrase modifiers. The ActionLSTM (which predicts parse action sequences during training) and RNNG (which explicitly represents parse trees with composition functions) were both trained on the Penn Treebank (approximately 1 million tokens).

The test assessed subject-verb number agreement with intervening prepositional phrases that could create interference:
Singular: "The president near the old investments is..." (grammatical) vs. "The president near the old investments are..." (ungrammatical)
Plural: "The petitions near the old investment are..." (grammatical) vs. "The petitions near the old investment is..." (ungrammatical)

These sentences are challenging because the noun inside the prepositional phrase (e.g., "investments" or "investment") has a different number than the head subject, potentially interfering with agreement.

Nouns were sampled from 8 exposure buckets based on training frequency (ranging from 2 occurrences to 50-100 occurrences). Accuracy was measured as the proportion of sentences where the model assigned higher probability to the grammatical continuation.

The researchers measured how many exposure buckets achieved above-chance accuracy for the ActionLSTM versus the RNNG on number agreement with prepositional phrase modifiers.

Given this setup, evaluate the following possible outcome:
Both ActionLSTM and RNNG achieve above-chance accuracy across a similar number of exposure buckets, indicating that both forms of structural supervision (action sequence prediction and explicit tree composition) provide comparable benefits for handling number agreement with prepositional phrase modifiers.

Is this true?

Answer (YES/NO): NO